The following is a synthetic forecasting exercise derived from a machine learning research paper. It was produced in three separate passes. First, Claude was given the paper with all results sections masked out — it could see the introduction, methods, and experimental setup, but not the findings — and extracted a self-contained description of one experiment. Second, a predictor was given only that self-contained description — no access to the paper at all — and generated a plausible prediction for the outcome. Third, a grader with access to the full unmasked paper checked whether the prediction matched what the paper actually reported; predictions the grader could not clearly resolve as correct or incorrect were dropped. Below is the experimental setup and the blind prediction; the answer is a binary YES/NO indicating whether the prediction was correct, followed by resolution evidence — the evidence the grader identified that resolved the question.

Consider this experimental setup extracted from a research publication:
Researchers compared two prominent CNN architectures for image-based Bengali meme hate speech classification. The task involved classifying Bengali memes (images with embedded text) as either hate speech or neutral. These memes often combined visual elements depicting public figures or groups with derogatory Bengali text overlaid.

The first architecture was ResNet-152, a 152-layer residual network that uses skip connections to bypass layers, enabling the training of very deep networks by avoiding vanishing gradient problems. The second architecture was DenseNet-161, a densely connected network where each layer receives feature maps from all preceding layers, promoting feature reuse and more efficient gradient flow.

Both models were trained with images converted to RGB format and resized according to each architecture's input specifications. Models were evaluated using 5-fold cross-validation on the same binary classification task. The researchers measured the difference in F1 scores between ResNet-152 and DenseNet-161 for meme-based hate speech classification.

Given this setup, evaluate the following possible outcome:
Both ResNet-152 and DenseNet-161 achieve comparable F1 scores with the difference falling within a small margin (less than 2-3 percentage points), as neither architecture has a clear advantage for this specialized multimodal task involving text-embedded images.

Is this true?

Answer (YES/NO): YES